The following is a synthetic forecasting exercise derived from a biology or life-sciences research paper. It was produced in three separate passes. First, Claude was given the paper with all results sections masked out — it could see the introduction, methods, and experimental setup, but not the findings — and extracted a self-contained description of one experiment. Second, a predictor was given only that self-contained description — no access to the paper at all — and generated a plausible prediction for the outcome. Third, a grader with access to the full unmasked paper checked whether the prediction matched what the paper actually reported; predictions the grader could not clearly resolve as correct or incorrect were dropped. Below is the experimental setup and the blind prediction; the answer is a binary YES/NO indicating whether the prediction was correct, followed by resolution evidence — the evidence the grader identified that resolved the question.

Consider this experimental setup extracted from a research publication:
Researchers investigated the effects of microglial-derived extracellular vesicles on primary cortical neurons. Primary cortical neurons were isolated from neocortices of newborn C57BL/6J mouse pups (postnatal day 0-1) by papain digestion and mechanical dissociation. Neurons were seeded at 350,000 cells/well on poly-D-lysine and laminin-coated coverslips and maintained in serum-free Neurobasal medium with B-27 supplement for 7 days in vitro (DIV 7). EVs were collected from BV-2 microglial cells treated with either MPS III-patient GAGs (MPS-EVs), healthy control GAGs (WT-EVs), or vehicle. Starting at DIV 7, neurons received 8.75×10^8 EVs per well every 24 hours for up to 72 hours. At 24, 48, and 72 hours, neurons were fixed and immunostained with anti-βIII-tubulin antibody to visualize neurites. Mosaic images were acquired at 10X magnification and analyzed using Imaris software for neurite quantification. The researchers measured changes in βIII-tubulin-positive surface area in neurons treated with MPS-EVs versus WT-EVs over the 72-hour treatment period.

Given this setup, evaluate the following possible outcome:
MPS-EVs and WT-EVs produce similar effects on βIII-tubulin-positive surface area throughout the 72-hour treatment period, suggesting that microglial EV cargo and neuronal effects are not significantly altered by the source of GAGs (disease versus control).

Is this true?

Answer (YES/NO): NO